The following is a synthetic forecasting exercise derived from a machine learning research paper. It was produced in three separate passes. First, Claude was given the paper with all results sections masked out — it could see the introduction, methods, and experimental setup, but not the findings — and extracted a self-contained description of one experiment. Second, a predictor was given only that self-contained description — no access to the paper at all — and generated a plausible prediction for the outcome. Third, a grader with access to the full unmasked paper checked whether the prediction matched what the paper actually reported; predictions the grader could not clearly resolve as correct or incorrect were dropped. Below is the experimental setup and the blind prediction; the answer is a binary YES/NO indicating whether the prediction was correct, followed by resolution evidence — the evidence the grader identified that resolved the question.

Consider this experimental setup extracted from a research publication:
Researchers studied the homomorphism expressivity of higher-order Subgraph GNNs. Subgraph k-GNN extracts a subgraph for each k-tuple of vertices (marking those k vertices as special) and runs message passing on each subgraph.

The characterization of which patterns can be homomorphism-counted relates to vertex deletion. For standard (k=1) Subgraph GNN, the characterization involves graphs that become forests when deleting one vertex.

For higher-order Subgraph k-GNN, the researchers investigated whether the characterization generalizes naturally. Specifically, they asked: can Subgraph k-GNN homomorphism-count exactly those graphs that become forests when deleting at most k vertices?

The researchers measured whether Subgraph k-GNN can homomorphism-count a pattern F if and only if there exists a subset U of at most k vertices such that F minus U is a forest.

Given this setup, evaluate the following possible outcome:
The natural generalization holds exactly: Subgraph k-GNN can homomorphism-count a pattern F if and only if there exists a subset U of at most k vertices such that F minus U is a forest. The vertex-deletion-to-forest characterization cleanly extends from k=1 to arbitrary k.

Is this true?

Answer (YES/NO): YES